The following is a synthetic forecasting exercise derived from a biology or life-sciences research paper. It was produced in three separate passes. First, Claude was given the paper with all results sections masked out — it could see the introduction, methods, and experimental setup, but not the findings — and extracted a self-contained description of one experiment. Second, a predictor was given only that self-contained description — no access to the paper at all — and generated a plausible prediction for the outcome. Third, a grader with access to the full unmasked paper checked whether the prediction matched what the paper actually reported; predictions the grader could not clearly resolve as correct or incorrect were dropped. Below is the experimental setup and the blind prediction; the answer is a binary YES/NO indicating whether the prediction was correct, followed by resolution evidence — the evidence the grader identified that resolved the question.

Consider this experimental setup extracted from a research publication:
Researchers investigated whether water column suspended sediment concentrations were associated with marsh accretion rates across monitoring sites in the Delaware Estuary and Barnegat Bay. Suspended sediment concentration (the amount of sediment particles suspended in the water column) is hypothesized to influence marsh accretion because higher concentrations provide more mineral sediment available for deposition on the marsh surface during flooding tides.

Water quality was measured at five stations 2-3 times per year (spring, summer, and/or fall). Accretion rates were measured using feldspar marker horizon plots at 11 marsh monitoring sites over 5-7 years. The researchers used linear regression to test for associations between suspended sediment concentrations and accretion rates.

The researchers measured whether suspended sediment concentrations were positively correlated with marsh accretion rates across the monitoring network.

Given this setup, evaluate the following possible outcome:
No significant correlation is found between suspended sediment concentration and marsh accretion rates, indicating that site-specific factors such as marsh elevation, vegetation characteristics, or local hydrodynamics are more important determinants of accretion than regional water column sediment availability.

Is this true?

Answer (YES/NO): NO